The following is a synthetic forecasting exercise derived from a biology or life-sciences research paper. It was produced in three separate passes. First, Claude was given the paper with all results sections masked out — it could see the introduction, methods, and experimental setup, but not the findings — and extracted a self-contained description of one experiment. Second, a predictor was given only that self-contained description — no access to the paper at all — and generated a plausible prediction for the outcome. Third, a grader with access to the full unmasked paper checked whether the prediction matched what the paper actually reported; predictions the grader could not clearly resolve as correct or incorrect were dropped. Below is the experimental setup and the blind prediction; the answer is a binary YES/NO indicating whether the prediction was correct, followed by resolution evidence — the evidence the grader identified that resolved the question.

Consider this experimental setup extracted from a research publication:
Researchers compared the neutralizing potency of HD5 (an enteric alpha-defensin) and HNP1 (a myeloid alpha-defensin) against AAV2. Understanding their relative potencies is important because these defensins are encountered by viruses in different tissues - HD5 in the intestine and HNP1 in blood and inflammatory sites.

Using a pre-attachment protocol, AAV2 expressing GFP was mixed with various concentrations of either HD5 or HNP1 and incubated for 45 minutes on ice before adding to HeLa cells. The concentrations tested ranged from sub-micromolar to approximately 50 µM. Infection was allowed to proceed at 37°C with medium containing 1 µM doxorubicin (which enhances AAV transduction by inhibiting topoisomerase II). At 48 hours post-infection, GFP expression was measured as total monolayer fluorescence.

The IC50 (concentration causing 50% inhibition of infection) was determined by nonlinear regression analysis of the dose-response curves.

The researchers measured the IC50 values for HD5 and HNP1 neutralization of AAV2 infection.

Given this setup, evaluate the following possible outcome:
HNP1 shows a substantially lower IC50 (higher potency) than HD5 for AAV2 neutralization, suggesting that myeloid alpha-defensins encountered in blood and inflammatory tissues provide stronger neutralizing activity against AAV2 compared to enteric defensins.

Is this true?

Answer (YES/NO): NO